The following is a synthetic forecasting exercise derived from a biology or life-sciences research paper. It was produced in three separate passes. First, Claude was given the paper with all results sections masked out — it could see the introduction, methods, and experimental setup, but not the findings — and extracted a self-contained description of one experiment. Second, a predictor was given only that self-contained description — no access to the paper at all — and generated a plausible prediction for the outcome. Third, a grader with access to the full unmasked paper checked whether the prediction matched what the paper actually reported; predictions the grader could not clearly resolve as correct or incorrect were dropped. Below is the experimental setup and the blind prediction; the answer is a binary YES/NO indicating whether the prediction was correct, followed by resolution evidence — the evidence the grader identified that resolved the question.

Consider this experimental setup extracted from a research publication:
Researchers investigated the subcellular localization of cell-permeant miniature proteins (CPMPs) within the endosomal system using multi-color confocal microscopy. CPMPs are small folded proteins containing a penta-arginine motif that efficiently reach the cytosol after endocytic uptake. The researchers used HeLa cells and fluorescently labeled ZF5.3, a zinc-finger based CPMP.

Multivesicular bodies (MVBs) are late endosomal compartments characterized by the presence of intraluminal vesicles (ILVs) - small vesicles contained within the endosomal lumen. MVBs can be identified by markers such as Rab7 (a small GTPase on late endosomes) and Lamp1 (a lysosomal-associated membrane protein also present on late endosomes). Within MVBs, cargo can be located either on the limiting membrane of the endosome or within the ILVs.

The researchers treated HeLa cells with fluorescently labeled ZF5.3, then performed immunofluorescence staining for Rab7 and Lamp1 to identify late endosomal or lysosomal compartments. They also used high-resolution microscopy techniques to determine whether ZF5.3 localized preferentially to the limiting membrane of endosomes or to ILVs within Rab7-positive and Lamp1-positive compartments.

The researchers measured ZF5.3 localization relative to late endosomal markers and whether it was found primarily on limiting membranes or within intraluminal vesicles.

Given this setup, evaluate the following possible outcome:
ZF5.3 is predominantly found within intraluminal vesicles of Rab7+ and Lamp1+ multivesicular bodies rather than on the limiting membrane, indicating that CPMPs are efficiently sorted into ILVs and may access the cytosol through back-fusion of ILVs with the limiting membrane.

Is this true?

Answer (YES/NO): YES